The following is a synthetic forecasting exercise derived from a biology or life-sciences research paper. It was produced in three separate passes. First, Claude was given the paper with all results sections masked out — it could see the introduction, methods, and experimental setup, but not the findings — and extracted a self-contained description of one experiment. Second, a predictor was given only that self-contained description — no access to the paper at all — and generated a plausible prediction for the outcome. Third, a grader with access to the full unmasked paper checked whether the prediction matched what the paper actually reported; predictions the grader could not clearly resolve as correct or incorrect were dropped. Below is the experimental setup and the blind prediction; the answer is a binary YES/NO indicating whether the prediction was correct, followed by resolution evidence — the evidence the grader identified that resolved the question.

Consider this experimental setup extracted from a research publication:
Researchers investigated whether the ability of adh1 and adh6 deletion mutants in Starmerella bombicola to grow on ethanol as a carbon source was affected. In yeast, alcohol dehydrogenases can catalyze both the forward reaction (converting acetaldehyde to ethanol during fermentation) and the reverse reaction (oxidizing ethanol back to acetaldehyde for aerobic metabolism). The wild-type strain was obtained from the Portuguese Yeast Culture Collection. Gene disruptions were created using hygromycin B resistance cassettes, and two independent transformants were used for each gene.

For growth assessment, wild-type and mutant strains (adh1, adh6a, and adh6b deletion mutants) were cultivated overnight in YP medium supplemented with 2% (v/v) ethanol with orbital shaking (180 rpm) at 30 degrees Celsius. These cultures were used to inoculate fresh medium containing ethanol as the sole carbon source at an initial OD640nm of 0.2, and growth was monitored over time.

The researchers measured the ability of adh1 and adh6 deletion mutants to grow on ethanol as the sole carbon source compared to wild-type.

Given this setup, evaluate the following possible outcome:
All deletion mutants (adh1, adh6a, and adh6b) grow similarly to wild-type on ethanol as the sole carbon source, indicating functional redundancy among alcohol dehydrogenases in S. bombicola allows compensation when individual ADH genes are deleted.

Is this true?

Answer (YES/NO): NO